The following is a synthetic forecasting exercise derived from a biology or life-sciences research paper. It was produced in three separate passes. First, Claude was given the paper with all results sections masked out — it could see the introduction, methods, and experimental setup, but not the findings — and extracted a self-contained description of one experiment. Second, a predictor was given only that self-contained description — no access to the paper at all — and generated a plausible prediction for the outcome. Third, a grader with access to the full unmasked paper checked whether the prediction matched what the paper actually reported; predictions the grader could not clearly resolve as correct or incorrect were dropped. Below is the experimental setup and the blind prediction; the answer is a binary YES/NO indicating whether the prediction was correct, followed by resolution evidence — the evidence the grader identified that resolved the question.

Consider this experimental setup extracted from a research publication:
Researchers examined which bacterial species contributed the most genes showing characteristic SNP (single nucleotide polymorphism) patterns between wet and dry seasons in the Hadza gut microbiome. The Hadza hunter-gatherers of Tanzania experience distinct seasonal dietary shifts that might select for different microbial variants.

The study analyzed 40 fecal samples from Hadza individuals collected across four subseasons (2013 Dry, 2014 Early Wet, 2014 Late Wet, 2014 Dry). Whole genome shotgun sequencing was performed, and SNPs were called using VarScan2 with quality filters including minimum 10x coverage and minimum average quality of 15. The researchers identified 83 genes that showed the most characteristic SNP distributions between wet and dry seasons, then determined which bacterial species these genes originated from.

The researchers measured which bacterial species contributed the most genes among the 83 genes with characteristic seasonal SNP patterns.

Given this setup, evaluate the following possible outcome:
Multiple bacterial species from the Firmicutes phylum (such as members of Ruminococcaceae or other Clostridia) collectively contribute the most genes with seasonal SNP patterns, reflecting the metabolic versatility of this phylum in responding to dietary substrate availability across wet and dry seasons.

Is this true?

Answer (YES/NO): NO